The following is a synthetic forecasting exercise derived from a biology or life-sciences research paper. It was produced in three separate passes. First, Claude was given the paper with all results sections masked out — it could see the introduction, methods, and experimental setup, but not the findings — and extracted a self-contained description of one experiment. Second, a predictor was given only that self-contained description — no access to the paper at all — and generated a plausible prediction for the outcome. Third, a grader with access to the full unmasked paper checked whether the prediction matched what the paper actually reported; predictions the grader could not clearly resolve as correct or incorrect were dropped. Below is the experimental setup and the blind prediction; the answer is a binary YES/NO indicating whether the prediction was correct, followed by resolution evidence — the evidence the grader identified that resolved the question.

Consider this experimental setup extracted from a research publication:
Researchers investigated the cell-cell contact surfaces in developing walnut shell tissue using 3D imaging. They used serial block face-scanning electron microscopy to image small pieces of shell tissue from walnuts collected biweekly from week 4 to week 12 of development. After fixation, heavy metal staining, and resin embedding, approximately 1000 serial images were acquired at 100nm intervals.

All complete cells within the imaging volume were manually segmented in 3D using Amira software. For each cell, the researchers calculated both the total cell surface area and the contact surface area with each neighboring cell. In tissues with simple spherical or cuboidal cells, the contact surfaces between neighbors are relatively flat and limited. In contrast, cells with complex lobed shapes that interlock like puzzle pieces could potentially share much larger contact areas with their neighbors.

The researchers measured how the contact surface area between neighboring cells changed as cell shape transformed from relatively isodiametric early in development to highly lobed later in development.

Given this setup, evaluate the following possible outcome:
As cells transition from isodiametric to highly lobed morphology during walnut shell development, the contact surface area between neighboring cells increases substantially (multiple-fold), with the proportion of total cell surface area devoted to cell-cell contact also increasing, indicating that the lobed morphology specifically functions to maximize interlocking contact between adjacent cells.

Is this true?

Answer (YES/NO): NO